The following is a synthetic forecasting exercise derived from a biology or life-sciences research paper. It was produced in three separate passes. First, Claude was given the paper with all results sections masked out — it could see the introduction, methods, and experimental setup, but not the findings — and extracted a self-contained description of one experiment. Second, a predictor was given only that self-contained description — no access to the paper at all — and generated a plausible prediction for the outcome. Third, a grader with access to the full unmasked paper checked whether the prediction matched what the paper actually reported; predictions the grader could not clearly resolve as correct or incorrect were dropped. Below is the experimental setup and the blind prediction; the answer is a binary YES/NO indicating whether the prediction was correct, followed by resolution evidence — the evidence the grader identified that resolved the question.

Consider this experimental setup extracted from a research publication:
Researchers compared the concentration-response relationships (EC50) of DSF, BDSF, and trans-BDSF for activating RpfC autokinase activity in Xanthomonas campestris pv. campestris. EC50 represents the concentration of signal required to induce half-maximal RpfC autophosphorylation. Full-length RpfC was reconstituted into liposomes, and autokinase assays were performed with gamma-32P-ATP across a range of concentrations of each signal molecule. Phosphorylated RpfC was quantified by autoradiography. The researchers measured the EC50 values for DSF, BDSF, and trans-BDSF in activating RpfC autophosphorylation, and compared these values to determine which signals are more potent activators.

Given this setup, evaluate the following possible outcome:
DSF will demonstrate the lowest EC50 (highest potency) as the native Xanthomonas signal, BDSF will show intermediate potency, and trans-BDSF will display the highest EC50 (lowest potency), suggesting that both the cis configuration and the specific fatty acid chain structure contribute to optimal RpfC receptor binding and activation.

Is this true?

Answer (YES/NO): NO